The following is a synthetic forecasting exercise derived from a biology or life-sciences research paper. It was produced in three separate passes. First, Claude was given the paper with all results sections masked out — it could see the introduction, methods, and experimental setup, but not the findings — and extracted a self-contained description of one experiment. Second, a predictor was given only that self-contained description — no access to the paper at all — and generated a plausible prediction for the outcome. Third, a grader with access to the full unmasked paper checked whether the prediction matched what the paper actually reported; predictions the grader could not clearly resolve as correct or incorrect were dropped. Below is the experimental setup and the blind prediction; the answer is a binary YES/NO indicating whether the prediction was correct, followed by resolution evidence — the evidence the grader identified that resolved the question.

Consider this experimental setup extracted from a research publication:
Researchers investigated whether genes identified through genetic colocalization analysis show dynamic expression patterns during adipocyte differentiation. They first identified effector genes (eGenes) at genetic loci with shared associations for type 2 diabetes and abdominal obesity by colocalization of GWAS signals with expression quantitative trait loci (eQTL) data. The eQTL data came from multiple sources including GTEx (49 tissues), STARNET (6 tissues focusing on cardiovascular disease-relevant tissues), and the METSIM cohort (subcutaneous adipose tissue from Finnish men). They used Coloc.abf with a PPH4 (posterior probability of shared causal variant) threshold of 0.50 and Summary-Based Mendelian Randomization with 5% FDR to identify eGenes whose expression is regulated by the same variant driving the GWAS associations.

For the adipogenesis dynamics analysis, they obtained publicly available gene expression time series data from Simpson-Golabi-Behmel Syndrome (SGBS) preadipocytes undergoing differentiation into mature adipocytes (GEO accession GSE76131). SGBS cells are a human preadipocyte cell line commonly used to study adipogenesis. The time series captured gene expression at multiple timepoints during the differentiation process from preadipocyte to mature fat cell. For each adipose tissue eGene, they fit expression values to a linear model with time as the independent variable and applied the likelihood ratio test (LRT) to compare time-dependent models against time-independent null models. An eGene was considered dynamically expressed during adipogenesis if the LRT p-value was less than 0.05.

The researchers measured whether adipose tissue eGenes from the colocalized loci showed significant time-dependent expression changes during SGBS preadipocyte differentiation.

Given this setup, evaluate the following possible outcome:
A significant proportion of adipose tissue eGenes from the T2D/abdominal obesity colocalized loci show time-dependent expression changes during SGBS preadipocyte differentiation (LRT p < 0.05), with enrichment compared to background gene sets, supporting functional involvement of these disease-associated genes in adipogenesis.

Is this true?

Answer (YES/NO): NO